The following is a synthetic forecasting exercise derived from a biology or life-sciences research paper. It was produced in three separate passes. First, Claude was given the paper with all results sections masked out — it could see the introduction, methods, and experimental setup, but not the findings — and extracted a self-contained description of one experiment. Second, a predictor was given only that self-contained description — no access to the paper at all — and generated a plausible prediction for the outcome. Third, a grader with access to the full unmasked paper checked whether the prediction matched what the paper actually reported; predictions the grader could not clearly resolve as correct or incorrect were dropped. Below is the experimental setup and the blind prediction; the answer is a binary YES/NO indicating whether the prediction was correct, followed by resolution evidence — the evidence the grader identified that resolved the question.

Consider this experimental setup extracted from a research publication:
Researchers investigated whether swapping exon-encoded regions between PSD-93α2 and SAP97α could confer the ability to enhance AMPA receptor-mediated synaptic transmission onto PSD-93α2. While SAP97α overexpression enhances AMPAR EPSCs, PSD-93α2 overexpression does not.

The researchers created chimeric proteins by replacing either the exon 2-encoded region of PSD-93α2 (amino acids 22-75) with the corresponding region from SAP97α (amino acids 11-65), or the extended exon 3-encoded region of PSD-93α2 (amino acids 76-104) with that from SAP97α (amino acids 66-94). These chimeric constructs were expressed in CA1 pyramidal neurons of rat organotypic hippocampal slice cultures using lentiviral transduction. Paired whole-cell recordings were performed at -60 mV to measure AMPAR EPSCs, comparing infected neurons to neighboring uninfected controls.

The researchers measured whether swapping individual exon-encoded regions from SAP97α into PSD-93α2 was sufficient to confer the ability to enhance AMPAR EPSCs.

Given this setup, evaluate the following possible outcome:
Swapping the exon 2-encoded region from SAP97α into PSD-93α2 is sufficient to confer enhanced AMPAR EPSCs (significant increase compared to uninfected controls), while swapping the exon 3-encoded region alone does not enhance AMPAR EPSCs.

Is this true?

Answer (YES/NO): NO